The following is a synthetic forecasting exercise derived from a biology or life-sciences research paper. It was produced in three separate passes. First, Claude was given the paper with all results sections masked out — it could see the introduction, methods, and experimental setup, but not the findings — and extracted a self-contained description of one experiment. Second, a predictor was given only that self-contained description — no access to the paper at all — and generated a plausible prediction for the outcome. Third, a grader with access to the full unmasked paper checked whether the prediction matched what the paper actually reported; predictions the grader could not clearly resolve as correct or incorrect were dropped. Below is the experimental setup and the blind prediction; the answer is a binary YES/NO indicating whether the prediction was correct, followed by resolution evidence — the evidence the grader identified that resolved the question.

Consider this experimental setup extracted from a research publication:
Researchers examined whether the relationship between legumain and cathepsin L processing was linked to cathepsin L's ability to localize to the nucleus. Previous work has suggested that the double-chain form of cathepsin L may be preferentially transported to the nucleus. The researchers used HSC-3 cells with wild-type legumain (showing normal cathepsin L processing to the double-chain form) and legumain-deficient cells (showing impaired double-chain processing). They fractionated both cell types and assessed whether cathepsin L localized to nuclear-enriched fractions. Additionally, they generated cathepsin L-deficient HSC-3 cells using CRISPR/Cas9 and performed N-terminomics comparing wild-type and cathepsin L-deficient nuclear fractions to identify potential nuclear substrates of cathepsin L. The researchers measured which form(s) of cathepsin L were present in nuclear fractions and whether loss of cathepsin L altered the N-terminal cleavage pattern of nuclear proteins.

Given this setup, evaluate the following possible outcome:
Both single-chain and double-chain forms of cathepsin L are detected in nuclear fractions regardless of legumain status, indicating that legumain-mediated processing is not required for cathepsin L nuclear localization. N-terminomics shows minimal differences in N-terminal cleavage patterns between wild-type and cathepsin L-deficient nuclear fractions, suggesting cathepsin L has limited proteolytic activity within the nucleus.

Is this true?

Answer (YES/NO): NO